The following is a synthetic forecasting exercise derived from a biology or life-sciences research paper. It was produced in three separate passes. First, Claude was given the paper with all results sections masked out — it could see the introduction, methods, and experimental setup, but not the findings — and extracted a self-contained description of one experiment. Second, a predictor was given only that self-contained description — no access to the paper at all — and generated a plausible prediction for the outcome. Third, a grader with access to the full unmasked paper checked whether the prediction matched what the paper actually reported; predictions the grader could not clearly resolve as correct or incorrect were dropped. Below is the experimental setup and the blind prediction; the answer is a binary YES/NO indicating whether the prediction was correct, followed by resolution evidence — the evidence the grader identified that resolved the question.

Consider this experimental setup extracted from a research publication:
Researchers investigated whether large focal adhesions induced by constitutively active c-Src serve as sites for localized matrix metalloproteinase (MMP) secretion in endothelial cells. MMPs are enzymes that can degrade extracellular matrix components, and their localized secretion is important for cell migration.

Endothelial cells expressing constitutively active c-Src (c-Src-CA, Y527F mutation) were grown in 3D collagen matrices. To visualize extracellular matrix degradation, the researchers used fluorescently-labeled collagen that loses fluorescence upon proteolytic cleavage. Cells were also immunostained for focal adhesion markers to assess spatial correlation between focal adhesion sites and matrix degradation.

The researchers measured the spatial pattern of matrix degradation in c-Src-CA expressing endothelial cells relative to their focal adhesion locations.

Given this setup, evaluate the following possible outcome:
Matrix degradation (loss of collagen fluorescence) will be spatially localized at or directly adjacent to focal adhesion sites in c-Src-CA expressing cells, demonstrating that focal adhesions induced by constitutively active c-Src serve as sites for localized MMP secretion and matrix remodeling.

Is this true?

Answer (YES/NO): YES